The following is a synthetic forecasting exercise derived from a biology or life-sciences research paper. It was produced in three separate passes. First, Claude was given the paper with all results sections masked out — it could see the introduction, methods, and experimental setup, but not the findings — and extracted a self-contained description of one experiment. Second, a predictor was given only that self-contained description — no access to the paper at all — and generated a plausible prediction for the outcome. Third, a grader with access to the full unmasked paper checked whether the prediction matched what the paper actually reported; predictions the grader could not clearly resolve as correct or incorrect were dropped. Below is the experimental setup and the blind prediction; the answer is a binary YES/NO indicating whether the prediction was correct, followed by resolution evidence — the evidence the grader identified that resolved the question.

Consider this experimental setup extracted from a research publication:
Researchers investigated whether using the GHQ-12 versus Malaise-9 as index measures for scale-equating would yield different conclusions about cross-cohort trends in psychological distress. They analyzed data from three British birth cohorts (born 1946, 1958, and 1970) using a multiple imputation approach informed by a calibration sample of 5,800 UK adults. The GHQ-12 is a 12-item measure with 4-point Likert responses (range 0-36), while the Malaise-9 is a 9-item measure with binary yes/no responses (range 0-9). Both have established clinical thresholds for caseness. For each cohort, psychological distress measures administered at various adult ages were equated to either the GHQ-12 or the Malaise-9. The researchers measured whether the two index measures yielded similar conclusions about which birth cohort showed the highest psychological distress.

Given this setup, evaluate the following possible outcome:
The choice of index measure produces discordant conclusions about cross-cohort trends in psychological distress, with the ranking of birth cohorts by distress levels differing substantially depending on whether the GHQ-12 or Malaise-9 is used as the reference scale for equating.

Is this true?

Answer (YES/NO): YES